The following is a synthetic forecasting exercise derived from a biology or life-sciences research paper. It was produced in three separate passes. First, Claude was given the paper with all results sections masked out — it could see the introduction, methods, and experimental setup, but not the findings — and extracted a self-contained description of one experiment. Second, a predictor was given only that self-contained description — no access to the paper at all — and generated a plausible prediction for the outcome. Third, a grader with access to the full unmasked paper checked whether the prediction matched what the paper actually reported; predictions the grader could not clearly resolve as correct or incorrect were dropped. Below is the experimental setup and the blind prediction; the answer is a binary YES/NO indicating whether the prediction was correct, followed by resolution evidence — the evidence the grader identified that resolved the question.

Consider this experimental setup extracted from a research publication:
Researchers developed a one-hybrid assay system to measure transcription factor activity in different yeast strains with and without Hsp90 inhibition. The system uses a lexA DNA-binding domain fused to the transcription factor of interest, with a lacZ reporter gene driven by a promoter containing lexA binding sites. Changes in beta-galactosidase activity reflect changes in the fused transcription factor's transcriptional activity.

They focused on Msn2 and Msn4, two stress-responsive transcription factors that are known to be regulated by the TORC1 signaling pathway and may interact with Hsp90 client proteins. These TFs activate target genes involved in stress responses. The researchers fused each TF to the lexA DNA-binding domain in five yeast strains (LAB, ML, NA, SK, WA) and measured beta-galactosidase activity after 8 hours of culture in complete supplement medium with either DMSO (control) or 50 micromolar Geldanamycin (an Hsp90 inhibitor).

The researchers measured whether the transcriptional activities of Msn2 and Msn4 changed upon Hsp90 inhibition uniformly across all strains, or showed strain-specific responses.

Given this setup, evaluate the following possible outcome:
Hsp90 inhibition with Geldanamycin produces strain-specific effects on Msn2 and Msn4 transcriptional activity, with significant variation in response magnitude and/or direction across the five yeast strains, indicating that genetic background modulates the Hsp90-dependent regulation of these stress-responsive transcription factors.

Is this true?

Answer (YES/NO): NO